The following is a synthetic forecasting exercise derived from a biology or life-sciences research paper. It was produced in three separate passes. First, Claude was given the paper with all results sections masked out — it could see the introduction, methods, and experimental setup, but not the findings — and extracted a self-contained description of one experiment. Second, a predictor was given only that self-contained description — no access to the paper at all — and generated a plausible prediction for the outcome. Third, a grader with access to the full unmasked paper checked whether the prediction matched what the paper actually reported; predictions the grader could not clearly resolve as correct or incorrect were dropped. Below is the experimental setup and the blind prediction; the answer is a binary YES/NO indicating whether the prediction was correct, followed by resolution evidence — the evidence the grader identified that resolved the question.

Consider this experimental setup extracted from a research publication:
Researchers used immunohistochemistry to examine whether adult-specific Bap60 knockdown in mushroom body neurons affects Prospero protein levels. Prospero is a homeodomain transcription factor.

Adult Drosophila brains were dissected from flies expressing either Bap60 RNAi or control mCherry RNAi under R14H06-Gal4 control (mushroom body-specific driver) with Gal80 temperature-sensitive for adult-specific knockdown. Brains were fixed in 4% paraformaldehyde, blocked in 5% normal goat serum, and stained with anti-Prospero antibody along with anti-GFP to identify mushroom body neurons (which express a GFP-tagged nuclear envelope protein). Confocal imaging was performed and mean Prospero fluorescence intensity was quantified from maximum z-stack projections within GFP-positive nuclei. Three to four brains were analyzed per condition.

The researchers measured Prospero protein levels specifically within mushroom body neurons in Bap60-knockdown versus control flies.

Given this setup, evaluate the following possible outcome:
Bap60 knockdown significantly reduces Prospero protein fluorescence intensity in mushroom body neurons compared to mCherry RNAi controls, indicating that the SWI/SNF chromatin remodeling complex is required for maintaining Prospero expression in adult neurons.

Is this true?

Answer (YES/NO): NO